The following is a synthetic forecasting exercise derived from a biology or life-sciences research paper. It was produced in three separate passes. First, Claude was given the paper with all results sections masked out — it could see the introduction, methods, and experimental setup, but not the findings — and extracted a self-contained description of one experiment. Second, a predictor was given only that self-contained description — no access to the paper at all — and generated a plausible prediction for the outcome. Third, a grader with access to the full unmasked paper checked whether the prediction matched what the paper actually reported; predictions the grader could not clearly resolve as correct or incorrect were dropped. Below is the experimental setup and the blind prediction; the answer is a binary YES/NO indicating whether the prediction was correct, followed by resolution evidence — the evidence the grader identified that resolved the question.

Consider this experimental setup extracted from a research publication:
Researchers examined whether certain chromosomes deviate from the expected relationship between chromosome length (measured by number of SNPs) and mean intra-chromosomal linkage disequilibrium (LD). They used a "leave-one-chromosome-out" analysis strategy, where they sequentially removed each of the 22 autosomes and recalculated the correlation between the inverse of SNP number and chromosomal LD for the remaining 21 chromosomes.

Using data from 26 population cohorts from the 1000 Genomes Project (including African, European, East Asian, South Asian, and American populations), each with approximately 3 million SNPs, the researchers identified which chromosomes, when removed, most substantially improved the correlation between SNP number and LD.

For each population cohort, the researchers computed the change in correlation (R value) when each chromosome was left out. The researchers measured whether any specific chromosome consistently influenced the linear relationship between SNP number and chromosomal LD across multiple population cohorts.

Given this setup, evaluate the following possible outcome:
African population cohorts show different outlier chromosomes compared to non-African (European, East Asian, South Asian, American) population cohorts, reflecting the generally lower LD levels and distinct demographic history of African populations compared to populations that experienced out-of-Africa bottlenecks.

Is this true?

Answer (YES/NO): NO